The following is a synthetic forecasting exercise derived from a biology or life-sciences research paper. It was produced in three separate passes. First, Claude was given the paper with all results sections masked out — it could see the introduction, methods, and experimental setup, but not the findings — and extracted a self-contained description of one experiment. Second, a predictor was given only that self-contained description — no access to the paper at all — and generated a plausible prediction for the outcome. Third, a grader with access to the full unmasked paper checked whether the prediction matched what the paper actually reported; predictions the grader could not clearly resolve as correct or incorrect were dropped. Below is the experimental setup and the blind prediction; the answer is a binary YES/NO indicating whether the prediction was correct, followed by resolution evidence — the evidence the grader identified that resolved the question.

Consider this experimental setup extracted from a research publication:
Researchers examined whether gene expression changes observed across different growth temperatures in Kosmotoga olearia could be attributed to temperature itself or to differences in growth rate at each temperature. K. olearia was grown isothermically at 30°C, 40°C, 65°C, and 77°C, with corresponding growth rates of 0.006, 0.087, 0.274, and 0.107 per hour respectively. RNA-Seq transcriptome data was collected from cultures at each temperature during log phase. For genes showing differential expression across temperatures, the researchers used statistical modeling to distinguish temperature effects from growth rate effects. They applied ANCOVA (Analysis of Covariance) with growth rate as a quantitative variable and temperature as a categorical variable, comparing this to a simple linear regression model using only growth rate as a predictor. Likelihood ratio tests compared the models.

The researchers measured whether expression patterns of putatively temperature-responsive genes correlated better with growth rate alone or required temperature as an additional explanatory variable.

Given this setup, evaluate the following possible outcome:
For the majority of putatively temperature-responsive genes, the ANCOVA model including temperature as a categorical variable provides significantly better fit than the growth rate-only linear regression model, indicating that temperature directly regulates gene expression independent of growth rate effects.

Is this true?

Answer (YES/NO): YES